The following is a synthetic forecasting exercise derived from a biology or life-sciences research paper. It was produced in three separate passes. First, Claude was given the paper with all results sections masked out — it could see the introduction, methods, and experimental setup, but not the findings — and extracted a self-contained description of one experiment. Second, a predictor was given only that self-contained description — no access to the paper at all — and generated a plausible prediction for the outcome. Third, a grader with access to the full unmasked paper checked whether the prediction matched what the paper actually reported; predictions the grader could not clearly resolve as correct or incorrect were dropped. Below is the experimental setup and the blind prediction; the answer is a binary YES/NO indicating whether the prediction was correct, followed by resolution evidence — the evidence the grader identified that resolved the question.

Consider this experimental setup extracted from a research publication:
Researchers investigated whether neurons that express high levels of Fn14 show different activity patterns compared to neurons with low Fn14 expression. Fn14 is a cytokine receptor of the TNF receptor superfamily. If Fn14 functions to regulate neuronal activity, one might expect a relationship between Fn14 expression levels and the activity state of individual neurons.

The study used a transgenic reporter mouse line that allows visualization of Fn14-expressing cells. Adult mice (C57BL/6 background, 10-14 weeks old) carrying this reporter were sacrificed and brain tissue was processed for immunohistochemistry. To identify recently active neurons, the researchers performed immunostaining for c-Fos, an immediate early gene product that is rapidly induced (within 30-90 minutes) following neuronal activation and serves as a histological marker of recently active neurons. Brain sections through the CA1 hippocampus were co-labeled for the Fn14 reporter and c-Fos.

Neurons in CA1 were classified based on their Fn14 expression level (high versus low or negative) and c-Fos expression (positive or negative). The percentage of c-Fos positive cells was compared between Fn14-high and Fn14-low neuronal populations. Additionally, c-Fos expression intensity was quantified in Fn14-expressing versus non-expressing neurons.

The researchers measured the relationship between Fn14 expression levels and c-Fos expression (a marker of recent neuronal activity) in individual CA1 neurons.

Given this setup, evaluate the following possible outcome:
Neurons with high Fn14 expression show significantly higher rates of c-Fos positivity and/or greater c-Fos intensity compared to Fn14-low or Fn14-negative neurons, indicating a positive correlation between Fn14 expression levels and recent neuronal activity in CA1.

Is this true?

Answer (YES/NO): YES